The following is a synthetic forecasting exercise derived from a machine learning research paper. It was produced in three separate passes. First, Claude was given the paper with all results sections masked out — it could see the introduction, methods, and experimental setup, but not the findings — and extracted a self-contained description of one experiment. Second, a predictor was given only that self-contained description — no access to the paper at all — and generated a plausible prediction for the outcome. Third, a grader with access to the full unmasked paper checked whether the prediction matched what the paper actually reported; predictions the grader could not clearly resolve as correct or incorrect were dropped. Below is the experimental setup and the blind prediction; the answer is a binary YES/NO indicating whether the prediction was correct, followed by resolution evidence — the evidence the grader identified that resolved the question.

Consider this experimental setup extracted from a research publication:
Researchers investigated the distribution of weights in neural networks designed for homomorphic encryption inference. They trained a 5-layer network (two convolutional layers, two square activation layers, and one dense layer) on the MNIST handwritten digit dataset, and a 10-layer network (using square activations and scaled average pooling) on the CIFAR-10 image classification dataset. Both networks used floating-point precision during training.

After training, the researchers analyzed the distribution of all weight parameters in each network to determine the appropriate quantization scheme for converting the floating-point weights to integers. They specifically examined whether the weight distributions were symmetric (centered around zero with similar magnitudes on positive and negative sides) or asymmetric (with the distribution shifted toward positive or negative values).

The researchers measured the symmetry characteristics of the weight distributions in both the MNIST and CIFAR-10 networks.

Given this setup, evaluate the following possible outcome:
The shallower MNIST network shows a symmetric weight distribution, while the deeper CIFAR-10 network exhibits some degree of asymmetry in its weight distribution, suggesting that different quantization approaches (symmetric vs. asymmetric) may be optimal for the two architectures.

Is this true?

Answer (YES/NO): NO